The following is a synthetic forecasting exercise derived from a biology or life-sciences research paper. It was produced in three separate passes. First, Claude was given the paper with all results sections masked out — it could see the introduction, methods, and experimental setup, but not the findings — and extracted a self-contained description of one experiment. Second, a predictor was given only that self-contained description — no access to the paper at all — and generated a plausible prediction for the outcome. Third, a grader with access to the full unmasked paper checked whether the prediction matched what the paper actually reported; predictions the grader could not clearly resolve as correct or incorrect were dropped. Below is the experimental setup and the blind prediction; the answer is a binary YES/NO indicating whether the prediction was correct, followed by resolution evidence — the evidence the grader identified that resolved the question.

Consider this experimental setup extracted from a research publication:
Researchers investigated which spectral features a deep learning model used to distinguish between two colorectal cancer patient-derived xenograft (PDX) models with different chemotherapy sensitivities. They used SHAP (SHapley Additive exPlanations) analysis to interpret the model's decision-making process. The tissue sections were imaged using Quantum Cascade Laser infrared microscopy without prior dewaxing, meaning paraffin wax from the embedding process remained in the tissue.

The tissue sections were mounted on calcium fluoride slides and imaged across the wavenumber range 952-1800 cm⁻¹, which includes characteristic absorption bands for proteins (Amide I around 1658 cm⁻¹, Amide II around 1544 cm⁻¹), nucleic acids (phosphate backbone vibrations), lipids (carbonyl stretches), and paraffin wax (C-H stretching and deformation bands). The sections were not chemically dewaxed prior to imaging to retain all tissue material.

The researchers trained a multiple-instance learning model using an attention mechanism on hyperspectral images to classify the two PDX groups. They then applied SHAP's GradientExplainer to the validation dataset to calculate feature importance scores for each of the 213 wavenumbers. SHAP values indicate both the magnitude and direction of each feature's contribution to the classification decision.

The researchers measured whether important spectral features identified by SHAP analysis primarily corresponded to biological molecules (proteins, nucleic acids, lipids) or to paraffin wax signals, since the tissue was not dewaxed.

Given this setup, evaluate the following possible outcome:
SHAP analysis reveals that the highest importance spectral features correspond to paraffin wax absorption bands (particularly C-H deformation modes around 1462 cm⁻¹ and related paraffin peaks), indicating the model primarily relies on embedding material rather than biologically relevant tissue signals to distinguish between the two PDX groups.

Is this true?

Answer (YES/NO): NO